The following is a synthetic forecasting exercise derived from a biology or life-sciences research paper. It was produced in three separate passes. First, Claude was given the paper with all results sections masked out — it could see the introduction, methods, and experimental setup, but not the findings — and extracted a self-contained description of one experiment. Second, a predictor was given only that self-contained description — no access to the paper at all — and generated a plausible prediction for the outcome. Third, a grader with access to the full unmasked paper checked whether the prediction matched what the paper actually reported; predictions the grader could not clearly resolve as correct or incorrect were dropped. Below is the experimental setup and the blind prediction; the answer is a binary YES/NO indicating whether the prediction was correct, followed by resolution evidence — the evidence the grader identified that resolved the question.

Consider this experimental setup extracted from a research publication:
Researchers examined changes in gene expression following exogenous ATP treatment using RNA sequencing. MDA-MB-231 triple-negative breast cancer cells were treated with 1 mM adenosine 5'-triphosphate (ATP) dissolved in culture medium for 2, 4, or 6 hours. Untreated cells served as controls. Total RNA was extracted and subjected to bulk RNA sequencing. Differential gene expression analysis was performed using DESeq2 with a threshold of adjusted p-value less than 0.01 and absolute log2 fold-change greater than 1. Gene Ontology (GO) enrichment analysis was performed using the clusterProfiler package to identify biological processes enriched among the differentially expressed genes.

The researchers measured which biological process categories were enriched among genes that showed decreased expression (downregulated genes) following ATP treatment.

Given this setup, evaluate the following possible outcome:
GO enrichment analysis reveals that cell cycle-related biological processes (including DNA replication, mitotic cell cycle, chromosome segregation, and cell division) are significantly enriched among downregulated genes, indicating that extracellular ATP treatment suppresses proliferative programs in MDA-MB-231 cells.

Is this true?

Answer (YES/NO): NO